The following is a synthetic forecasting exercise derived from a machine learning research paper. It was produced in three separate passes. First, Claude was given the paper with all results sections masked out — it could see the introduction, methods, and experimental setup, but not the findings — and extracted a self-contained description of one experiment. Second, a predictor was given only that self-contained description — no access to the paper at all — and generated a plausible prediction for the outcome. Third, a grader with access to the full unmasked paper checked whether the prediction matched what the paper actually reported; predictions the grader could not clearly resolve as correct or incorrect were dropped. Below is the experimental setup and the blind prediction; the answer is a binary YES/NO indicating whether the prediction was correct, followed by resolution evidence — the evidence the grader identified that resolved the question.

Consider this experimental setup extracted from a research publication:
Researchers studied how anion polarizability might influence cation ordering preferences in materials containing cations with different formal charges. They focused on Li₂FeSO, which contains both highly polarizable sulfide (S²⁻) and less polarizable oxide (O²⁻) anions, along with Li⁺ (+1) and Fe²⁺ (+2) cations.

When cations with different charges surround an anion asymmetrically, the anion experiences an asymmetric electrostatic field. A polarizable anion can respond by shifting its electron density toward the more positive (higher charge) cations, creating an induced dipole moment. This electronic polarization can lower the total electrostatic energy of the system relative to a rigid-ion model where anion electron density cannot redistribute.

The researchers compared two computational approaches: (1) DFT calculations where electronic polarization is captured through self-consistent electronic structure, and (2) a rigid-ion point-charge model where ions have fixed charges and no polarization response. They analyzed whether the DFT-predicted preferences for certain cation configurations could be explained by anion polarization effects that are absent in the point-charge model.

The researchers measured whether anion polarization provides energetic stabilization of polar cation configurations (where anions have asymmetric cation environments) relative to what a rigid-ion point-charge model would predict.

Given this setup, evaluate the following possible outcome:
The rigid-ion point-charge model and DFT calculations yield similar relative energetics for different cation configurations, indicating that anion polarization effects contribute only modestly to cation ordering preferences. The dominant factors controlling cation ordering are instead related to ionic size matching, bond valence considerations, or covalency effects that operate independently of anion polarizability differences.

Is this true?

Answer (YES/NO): NO